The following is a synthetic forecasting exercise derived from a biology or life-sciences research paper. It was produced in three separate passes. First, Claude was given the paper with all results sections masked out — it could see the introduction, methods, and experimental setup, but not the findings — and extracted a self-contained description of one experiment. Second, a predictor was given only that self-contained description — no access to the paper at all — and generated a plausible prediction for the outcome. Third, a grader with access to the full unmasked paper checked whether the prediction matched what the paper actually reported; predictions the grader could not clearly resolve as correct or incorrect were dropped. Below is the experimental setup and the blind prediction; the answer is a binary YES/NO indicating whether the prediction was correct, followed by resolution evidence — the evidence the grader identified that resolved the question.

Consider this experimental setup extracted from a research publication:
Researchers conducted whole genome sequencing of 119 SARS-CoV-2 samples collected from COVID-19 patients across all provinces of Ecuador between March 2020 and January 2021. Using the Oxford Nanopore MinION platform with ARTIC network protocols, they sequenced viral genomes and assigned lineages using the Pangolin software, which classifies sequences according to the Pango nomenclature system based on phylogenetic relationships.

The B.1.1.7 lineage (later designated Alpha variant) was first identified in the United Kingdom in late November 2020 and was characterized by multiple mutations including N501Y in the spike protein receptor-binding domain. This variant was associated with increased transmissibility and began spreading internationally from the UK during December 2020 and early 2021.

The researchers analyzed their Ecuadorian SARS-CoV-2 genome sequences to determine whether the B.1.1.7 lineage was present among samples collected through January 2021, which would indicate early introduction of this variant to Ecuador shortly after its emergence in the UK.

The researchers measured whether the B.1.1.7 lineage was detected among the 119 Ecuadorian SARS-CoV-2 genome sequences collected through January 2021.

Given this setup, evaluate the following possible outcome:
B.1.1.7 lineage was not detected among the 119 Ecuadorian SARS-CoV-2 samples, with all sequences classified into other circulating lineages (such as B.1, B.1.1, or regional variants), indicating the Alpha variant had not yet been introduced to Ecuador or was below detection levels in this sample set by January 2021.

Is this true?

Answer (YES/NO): NO